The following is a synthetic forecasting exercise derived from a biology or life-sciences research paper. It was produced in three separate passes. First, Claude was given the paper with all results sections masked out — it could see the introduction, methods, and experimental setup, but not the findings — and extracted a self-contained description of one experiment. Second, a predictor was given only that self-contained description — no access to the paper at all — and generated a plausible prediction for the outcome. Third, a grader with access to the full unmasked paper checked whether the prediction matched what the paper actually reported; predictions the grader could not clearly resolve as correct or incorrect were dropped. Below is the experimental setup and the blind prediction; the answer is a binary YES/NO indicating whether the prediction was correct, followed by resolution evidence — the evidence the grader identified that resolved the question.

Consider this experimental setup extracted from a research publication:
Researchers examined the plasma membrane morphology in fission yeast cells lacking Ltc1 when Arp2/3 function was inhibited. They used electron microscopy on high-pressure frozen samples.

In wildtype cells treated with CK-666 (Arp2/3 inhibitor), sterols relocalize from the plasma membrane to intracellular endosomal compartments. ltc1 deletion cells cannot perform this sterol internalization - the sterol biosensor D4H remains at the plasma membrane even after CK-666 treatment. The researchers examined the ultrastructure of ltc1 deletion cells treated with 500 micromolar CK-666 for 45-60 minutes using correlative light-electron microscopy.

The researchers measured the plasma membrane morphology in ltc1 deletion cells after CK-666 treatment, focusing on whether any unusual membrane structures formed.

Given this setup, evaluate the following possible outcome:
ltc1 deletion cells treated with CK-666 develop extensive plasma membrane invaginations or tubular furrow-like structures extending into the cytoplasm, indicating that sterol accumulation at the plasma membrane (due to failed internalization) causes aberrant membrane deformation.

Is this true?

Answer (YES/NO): YES